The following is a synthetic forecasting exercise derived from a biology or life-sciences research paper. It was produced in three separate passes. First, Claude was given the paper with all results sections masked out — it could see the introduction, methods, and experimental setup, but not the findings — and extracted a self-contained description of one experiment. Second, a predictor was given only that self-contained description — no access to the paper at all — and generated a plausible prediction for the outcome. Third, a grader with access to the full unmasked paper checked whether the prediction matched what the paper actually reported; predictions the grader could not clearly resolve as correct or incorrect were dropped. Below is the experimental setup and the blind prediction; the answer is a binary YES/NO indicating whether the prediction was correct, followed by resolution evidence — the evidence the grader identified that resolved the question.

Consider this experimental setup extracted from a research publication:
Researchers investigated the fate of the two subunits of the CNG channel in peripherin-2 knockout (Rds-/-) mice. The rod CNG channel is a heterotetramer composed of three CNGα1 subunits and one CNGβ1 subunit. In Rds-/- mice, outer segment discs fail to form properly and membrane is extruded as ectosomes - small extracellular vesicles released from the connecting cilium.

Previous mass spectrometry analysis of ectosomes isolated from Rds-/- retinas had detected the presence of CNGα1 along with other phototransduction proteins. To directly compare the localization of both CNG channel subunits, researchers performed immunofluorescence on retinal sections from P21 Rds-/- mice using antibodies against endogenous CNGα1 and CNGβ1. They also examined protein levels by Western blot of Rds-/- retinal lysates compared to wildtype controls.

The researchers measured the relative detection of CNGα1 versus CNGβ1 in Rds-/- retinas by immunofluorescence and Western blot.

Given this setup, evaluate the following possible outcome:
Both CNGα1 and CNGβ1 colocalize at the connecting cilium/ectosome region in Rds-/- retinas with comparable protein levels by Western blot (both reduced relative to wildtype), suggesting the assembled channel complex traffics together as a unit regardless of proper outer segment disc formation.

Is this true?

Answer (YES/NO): NO